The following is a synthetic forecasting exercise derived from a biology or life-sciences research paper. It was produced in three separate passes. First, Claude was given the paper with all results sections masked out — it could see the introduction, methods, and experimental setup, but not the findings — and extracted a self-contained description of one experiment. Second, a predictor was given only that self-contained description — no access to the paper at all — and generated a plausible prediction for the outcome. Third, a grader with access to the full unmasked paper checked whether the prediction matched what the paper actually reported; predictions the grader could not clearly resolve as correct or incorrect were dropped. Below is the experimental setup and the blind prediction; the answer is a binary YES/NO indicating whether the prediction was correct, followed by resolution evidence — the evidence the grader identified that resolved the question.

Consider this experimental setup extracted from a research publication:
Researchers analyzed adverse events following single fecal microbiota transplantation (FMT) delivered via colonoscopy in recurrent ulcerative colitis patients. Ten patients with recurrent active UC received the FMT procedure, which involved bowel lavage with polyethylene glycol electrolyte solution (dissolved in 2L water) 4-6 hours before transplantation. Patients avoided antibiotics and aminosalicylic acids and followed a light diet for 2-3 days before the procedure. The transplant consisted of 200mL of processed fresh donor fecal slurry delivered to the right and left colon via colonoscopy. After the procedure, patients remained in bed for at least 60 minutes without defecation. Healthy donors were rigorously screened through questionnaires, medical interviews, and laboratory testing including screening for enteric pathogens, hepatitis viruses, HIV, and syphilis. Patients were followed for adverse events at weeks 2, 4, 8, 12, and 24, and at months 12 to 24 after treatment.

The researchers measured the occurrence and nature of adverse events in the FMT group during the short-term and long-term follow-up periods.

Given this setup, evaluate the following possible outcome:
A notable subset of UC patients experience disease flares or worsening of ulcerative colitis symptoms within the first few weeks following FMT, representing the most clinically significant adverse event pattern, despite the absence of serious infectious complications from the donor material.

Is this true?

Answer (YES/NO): NO